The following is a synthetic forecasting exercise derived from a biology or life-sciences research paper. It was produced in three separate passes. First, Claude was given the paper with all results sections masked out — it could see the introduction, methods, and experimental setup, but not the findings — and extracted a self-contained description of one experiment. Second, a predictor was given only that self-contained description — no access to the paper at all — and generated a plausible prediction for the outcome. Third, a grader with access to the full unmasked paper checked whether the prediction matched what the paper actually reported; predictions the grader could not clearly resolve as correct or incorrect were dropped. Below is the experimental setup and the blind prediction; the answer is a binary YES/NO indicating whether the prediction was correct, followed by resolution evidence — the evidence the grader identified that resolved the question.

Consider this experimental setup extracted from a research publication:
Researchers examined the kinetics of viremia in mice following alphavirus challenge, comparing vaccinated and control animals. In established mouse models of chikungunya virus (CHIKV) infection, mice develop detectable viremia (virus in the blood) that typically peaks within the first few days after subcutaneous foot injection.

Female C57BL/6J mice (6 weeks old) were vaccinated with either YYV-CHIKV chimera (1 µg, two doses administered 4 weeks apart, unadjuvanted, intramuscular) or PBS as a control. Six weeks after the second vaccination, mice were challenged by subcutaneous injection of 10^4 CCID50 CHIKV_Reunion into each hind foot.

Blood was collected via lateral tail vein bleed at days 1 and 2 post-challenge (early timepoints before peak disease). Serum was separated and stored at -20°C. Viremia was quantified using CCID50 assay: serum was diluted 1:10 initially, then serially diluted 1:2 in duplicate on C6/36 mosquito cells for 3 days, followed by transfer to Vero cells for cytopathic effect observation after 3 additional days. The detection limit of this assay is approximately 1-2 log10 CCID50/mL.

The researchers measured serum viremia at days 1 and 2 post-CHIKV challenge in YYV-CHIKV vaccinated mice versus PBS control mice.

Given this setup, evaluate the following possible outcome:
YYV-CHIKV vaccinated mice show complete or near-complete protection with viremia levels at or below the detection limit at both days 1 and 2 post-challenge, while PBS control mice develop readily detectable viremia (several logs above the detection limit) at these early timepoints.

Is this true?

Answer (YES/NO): YES